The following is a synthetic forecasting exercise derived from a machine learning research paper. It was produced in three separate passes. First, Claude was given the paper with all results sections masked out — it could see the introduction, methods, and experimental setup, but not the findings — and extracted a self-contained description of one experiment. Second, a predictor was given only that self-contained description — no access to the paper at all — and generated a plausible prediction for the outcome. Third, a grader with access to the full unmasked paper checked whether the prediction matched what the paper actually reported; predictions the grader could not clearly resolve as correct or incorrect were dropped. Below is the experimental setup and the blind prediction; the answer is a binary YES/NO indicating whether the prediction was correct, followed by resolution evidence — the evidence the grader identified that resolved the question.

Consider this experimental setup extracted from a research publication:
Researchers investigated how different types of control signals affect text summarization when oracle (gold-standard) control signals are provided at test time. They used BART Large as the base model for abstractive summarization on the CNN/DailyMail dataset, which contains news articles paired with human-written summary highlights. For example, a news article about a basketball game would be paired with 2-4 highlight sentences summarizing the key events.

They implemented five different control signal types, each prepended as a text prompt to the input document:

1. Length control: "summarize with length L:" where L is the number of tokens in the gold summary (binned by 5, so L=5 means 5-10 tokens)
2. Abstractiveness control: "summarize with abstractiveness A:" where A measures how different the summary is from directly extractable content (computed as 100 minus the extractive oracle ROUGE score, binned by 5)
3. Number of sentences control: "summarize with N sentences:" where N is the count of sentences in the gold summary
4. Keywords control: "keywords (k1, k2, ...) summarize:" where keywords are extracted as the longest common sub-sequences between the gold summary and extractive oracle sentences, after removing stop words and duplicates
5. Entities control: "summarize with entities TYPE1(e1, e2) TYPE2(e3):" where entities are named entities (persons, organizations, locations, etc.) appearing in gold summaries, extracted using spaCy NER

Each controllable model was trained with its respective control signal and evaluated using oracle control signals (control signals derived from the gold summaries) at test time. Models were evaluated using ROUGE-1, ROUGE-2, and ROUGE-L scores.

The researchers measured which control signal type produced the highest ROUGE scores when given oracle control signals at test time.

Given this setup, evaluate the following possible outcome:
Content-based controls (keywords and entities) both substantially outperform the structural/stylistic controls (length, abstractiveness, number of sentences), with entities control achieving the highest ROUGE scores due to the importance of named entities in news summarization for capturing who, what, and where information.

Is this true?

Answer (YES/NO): NO